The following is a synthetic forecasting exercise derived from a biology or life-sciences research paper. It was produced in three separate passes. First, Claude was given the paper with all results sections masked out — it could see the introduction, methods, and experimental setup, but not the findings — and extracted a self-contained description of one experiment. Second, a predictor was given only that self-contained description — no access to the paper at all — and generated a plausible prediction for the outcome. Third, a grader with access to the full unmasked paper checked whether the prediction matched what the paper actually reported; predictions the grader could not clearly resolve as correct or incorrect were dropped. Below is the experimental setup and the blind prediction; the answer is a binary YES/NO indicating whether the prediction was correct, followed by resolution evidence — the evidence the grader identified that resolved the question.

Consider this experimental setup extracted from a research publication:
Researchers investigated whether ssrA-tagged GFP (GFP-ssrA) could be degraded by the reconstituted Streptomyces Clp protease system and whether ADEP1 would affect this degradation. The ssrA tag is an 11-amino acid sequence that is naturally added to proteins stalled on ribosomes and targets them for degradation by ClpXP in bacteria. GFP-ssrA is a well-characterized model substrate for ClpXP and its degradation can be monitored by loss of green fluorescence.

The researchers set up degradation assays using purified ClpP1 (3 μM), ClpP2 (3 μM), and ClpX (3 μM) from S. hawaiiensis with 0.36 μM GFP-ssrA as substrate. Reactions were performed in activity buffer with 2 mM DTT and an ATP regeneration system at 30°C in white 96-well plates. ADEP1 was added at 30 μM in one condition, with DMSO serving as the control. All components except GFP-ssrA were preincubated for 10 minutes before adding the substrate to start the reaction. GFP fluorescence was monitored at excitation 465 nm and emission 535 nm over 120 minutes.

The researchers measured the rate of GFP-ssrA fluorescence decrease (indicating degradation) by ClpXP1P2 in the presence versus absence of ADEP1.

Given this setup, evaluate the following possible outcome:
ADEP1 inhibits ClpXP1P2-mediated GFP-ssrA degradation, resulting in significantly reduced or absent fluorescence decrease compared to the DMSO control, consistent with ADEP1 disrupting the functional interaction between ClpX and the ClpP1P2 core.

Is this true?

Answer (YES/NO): NO